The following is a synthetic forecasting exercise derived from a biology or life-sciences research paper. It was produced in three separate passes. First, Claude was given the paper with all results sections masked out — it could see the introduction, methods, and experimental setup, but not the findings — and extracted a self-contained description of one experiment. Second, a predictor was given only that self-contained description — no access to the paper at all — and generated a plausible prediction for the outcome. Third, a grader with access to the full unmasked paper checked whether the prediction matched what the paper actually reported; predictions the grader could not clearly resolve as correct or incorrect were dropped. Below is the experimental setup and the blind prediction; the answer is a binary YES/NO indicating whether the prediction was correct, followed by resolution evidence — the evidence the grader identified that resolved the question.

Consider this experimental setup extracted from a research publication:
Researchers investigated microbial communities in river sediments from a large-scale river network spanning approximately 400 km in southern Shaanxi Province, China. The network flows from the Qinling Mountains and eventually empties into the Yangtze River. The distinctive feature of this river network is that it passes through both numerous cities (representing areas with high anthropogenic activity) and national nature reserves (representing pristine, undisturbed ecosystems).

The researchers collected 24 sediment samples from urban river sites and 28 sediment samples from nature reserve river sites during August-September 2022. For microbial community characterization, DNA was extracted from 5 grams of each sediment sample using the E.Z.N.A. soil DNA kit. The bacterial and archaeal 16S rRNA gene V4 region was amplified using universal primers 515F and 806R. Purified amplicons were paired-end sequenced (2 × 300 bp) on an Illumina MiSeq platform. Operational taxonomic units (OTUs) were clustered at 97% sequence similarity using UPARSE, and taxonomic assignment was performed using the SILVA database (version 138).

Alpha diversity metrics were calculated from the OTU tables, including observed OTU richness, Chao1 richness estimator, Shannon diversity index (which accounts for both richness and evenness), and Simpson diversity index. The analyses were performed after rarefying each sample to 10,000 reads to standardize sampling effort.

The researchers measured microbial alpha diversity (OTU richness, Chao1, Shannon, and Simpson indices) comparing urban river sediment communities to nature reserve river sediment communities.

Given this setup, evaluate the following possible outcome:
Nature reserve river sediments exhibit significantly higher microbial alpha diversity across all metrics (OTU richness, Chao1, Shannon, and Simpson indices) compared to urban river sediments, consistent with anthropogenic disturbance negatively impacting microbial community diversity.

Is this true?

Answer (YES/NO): NO